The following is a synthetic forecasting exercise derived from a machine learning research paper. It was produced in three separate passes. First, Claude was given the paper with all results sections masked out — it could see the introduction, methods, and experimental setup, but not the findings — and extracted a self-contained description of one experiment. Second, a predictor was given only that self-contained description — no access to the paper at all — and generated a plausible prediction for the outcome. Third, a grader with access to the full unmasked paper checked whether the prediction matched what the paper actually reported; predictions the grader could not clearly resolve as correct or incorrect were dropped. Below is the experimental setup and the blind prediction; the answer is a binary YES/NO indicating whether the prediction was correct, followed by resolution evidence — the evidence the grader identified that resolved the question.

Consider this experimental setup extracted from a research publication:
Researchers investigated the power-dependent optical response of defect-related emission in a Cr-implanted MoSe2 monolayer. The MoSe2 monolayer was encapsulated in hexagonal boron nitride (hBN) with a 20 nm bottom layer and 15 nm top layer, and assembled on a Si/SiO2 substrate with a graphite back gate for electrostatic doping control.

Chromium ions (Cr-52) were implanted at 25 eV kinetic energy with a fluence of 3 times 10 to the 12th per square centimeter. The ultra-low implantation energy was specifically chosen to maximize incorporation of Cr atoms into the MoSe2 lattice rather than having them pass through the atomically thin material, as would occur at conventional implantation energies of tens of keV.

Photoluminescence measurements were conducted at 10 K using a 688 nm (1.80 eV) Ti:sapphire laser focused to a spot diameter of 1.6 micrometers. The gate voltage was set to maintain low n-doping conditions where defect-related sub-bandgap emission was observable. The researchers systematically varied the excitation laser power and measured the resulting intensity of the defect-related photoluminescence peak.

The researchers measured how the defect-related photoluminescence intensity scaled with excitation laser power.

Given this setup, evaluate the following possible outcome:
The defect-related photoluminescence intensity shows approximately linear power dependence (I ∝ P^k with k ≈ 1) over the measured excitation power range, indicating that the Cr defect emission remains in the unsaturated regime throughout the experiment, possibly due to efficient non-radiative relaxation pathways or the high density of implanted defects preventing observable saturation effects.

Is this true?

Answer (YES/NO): NO